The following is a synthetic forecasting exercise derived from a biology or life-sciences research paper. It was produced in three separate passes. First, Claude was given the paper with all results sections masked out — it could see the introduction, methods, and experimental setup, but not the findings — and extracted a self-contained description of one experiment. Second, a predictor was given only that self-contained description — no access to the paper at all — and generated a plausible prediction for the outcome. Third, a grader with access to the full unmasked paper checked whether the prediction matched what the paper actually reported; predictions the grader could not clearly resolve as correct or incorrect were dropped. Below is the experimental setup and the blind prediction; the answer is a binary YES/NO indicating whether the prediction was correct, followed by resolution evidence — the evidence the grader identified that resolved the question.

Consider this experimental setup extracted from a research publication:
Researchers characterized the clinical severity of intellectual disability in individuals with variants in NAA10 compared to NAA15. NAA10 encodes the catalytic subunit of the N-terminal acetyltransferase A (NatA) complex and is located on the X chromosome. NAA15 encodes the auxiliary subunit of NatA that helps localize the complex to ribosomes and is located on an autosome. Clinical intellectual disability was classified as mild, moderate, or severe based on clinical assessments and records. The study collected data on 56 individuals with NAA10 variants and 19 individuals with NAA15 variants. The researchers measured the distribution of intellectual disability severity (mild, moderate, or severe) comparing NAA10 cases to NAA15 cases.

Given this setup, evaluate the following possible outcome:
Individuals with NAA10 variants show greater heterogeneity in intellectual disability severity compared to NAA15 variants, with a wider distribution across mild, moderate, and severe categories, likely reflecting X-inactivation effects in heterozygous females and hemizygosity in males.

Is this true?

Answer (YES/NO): NO